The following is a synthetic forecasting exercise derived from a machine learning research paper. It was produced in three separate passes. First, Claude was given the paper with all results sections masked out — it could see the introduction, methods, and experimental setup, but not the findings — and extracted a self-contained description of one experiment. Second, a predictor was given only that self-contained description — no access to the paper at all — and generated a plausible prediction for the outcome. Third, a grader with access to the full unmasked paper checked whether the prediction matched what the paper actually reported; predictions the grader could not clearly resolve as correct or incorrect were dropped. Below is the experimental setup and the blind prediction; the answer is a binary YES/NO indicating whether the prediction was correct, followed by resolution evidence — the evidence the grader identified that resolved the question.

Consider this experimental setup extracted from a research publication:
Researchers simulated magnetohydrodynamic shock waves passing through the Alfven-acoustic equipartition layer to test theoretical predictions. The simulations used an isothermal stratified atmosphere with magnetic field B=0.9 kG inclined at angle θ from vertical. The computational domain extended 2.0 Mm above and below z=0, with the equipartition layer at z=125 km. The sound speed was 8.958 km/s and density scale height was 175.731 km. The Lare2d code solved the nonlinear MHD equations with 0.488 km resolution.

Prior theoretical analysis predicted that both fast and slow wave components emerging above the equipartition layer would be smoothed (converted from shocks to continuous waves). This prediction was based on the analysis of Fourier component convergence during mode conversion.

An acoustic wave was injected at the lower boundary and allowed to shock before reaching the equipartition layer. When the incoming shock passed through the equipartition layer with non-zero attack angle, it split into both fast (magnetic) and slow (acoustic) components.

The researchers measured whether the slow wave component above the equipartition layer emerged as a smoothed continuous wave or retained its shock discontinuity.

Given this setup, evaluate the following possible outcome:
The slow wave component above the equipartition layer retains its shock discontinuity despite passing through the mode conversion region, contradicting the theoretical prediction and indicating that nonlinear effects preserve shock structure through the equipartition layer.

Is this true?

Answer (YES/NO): NO